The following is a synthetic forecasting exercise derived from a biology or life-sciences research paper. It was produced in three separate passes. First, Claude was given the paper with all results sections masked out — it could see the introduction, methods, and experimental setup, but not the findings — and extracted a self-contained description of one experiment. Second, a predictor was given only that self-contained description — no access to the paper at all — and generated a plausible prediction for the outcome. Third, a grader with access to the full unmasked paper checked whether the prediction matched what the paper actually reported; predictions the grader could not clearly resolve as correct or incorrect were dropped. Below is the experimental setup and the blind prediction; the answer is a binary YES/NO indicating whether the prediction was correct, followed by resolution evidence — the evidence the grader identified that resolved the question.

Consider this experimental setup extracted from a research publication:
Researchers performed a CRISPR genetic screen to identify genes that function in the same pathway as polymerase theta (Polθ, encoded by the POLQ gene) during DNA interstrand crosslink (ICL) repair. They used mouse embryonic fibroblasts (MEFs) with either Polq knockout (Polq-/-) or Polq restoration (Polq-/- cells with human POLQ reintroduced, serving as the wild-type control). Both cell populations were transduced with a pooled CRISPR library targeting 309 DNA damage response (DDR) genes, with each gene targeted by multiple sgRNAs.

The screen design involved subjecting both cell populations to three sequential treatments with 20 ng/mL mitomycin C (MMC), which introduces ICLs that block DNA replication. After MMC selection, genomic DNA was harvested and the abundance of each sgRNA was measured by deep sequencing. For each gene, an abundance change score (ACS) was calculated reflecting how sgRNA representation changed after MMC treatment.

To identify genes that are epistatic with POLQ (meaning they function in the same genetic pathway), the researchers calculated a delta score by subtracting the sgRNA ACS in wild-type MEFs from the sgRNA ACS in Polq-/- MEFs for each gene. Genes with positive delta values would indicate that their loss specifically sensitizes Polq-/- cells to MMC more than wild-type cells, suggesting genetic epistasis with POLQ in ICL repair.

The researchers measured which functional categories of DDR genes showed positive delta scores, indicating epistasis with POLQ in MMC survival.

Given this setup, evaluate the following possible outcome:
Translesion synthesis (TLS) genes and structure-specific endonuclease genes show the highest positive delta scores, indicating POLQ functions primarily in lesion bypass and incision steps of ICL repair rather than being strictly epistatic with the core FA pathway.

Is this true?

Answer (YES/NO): NO